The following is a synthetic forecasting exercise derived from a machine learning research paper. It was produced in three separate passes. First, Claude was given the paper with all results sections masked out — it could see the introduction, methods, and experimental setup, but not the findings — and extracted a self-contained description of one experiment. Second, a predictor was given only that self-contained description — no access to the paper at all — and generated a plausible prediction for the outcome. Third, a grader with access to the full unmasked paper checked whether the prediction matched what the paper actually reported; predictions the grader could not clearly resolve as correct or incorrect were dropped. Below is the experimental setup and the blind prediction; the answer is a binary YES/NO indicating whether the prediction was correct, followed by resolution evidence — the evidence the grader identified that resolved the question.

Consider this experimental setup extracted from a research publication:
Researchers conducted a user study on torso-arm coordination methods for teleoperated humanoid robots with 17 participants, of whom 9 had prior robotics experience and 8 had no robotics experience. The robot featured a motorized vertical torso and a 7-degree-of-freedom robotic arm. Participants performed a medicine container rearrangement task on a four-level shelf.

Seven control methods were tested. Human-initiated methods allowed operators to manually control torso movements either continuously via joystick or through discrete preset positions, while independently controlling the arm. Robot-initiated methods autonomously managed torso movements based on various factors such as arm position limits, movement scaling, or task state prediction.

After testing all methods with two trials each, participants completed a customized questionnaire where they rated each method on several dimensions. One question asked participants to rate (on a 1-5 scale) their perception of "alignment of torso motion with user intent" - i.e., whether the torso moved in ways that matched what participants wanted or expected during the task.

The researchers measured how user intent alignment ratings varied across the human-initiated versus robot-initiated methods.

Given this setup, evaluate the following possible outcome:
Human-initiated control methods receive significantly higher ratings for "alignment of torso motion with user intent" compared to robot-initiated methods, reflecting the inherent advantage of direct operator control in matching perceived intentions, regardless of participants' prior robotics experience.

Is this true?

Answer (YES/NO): NO